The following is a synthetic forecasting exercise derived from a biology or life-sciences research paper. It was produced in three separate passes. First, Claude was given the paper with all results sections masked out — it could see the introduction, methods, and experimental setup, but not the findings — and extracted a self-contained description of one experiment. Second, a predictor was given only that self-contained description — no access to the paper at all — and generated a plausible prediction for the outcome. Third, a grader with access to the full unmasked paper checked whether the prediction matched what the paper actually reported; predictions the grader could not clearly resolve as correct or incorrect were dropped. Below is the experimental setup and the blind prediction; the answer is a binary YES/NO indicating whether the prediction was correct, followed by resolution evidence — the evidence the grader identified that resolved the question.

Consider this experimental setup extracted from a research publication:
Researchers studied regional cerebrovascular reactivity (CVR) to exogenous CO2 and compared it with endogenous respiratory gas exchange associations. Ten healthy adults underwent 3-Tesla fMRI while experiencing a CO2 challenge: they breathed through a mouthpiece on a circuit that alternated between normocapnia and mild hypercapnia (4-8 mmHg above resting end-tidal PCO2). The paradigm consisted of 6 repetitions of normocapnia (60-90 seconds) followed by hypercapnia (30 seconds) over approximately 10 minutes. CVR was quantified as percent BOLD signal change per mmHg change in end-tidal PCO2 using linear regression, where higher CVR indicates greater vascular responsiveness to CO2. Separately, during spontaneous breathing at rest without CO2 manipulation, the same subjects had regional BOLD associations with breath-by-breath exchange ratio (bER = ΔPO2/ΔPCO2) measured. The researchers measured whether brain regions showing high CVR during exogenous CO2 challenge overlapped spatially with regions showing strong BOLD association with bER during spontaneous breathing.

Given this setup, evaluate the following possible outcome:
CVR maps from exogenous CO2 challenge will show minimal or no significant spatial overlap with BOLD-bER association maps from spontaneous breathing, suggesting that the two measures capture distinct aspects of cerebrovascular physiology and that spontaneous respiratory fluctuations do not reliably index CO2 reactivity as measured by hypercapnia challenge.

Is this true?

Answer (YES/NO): NO